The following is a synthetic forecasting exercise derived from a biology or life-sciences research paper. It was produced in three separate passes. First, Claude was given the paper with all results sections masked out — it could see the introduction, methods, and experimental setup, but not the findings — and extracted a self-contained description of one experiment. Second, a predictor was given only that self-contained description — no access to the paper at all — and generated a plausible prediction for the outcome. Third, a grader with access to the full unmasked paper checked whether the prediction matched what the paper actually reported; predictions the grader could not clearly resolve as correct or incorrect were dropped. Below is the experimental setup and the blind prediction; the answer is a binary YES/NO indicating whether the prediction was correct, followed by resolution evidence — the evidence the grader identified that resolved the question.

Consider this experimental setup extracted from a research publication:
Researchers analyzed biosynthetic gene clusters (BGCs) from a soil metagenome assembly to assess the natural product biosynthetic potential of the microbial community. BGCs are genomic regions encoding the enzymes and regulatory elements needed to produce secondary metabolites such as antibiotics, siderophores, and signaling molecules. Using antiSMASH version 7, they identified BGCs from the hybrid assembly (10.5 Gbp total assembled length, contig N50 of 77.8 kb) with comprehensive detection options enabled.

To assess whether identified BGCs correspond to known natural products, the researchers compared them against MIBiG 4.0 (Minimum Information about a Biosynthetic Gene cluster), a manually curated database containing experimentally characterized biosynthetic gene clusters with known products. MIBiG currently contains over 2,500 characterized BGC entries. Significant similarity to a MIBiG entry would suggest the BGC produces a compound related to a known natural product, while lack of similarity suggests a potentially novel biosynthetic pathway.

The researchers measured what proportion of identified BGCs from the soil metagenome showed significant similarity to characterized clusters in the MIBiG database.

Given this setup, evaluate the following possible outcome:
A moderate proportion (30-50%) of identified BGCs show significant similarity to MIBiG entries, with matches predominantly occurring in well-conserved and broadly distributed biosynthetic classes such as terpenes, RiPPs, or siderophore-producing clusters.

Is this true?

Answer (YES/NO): NO